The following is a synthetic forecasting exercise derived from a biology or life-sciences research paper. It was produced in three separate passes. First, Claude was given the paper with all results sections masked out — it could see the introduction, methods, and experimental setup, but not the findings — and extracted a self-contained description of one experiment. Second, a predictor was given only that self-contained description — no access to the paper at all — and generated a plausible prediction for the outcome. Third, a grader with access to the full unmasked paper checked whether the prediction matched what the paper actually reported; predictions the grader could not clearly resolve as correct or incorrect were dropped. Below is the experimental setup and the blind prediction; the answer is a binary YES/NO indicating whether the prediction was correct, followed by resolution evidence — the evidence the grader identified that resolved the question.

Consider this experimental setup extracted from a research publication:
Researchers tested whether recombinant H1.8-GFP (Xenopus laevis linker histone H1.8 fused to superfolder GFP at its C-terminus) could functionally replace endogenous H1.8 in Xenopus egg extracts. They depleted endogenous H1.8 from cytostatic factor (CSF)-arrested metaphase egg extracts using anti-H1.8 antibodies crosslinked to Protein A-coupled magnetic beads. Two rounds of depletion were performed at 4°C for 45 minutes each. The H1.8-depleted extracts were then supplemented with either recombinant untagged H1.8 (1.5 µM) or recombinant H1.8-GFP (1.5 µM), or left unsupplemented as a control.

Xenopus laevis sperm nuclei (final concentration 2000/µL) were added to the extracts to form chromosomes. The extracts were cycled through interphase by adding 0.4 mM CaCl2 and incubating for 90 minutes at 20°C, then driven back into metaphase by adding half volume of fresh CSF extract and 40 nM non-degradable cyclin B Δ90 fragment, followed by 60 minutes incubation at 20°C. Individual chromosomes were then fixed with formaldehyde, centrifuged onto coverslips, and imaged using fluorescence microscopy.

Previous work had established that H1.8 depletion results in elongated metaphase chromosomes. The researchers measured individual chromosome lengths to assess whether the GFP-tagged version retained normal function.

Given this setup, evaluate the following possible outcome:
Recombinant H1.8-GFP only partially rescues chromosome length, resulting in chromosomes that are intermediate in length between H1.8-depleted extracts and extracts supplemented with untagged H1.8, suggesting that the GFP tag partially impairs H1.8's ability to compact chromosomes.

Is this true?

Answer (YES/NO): NO